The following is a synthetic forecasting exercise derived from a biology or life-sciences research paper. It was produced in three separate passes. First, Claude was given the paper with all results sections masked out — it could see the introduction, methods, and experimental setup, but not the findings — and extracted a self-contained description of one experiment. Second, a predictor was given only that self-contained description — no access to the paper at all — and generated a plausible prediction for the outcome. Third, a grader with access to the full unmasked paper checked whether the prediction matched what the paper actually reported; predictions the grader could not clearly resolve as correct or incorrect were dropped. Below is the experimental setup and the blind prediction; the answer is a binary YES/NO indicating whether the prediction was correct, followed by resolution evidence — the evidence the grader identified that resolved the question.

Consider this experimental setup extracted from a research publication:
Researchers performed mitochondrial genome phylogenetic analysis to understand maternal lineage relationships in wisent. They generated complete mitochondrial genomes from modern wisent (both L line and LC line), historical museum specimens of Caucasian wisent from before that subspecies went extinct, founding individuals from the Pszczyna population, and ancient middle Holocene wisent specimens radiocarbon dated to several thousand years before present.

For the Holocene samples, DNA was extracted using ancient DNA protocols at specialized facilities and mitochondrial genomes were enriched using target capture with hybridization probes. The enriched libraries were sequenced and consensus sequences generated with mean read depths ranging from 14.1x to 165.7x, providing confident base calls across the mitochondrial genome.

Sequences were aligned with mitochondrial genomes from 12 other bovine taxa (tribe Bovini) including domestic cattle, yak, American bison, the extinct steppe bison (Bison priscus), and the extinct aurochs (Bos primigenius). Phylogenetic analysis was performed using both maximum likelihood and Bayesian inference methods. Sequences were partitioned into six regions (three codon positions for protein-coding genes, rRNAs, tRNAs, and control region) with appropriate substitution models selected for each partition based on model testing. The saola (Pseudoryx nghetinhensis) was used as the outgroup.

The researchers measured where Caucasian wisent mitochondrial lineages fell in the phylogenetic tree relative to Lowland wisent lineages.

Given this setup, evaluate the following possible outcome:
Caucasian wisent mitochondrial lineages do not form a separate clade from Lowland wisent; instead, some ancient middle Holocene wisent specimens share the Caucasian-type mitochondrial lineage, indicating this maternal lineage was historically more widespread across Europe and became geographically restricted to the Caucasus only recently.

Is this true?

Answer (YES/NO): NO